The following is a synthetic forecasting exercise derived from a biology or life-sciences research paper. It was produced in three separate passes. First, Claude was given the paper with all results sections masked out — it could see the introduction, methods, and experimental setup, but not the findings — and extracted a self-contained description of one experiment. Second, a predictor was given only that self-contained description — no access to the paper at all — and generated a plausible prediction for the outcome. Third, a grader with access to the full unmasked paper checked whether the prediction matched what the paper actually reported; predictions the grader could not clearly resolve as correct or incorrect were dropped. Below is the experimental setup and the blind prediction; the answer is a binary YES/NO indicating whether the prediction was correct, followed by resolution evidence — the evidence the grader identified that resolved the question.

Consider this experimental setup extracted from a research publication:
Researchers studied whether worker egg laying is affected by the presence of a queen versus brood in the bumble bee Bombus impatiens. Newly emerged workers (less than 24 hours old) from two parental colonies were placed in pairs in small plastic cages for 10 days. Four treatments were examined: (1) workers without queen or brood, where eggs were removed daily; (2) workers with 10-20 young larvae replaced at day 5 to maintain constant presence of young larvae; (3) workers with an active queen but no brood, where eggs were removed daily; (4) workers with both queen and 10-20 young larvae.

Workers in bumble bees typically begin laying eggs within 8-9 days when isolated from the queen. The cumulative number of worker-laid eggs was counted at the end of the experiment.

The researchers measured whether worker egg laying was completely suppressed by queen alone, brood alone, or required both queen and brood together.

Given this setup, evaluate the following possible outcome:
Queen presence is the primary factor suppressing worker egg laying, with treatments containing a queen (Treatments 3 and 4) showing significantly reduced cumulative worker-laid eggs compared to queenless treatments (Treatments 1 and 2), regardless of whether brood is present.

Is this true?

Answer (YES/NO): YES